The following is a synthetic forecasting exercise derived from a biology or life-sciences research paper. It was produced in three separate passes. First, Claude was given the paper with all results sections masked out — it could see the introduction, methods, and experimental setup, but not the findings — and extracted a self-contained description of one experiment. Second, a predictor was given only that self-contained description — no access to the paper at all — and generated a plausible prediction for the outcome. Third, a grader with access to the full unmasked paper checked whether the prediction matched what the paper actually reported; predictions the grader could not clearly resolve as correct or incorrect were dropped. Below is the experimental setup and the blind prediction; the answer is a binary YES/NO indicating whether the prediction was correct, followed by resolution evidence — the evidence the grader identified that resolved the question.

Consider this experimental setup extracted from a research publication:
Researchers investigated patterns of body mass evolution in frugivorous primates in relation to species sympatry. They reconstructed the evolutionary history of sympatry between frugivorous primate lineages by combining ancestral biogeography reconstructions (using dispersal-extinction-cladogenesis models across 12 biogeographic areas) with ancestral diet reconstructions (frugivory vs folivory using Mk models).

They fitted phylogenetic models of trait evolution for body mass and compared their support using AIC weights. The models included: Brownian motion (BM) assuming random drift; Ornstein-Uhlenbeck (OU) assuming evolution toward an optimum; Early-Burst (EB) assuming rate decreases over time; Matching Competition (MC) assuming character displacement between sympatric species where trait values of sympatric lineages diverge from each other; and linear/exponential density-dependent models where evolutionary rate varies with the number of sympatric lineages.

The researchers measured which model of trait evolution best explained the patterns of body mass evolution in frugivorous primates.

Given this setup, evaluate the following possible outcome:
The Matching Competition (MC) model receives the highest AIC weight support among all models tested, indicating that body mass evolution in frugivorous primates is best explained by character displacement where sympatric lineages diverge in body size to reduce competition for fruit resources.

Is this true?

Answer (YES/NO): YES